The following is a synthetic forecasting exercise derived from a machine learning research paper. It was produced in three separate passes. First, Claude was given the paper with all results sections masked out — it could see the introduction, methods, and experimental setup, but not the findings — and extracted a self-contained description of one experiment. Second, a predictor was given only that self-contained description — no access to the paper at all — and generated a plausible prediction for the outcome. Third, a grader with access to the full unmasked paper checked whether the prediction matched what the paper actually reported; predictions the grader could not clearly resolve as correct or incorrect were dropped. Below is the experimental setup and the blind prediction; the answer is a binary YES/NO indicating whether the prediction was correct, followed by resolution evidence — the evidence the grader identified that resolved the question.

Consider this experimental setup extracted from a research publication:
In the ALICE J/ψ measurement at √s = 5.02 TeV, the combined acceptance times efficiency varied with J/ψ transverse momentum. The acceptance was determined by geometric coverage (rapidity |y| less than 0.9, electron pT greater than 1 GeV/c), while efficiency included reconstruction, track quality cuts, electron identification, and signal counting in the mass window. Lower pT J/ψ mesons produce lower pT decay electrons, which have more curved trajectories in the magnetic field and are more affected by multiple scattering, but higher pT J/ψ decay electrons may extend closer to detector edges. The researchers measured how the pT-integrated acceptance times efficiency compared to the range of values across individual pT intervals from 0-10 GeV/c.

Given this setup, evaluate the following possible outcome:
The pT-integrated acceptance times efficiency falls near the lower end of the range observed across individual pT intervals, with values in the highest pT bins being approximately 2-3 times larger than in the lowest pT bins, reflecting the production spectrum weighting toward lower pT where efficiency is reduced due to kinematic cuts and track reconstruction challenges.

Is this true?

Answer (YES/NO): NO